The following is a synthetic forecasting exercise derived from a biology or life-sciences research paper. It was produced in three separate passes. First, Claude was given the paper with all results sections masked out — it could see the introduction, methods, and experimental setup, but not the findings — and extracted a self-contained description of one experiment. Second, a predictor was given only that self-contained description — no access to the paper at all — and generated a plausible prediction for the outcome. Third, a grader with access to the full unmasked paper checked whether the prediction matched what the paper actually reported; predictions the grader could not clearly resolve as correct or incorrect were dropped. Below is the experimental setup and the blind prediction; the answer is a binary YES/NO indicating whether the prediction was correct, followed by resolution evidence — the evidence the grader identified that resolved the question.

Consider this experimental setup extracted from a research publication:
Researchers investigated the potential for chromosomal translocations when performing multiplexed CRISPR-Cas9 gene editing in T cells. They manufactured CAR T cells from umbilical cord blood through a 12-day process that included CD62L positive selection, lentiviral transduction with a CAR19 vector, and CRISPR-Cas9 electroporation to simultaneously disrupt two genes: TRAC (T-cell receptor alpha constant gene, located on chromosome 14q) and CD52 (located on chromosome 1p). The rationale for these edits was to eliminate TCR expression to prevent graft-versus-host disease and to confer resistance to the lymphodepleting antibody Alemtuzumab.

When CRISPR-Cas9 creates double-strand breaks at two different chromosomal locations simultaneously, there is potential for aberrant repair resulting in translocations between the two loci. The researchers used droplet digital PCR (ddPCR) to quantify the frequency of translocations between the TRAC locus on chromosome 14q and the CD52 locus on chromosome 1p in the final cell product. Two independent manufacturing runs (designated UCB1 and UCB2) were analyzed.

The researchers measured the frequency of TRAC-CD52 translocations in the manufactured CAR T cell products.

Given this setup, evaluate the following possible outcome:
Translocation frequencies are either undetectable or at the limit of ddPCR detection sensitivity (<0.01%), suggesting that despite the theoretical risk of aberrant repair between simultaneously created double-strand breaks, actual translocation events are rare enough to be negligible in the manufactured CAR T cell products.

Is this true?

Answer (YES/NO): NO